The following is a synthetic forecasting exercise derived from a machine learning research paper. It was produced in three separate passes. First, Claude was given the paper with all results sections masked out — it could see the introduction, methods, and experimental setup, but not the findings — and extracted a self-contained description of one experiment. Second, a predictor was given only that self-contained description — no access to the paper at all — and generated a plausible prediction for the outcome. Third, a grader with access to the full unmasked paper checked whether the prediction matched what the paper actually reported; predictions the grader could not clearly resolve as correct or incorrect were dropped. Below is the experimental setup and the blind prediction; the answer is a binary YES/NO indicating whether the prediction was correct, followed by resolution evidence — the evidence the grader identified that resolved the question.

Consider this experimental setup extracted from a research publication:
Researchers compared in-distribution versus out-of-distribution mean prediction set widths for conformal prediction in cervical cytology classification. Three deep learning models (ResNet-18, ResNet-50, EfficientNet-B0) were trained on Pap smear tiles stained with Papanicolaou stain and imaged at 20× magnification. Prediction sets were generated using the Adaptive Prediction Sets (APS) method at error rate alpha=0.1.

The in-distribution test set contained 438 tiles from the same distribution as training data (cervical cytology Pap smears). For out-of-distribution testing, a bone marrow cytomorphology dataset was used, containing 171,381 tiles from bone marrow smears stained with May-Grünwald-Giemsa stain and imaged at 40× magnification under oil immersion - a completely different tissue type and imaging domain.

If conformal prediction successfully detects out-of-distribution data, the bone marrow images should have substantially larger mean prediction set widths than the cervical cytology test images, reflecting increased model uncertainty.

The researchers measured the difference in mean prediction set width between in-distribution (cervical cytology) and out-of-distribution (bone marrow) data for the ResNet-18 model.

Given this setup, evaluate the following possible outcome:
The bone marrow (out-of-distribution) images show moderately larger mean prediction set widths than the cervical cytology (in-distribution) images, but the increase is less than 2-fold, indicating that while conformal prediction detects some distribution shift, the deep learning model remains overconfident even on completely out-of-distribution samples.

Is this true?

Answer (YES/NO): NO